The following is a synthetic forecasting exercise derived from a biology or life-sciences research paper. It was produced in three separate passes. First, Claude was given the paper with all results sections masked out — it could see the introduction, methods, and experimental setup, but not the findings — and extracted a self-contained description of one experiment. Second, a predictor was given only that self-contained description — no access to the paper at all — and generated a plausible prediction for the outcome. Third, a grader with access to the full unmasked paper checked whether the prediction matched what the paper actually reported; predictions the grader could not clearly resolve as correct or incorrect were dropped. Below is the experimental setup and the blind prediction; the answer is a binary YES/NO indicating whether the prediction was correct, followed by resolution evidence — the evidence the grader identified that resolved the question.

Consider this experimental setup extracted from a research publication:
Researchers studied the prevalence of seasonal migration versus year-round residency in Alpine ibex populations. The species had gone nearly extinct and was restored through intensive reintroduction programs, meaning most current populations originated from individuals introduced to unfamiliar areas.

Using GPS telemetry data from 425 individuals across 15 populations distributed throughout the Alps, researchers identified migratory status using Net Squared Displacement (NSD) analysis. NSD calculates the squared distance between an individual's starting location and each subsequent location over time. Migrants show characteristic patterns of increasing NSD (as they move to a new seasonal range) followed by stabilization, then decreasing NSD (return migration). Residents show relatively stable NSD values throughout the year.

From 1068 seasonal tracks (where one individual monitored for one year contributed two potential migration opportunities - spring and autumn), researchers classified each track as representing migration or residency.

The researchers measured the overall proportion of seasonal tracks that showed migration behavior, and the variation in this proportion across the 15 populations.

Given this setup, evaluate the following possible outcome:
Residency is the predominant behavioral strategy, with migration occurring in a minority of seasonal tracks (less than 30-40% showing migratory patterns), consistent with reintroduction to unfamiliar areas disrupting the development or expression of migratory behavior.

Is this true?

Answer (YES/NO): NO